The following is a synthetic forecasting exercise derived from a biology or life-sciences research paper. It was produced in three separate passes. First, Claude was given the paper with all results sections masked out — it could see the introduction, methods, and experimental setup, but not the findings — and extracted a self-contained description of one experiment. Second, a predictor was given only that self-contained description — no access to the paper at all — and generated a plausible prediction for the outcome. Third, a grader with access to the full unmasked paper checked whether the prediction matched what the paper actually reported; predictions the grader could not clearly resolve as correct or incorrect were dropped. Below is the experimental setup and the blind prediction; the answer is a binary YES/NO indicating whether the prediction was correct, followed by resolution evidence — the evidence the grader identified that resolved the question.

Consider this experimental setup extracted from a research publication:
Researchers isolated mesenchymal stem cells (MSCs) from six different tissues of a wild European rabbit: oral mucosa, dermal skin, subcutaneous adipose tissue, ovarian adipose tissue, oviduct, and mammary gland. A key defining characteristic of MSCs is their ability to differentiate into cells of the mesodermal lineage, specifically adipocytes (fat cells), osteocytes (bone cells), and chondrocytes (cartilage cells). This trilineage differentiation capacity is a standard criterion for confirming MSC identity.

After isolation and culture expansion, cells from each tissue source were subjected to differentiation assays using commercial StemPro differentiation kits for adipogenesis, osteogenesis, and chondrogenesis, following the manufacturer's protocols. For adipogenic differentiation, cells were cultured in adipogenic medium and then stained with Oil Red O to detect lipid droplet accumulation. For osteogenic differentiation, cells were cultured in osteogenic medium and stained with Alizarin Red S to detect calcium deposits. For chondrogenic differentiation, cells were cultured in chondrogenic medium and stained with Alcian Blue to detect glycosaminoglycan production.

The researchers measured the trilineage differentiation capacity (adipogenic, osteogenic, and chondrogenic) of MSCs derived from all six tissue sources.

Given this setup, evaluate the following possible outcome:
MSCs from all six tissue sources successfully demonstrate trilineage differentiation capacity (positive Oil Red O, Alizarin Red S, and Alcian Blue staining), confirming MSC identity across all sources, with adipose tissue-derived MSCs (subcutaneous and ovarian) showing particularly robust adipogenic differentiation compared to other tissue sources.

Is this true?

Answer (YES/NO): NO